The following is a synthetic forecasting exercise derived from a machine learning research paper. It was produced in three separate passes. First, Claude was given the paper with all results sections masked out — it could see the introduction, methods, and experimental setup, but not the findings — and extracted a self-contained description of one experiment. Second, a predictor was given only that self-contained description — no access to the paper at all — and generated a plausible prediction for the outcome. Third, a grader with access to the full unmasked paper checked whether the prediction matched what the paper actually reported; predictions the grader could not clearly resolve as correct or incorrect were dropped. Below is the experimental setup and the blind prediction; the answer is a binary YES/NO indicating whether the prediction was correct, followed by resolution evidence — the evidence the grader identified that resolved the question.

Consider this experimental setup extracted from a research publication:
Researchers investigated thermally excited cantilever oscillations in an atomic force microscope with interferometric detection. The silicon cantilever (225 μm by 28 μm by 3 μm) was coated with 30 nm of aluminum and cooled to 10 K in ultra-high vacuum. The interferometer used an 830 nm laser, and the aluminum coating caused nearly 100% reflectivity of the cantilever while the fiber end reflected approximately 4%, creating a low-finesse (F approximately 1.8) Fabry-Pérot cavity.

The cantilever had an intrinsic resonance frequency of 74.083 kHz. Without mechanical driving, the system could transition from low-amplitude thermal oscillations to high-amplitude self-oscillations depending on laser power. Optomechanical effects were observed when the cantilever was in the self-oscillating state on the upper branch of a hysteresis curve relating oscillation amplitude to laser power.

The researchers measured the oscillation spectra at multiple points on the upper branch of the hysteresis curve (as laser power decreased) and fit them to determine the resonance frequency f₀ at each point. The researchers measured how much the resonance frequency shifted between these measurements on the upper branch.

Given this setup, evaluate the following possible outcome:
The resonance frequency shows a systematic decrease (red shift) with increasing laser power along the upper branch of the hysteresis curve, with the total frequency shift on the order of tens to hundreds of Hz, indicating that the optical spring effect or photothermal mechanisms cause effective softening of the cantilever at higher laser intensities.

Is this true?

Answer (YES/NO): NO